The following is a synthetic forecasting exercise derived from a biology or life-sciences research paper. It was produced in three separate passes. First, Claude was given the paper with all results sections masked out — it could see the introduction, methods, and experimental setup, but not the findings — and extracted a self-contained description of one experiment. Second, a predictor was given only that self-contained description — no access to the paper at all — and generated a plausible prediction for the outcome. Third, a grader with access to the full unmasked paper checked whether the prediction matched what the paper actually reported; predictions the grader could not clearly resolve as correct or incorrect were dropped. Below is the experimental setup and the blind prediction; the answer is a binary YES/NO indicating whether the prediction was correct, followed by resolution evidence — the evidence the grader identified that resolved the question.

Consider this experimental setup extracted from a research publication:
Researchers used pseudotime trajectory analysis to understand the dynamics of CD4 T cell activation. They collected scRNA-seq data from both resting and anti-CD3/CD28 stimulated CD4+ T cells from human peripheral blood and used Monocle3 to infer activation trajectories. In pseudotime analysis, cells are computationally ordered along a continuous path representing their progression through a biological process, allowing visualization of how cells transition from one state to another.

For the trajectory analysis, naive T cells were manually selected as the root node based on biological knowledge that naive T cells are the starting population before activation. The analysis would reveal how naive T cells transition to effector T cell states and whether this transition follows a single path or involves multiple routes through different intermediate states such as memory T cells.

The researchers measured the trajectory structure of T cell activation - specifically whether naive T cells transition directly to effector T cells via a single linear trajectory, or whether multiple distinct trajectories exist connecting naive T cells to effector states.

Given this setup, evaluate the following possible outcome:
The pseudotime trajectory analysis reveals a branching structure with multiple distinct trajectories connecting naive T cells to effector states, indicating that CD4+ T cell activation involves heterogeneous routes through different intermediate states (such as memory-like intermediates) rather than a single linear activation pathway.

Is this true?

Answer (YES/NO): YES